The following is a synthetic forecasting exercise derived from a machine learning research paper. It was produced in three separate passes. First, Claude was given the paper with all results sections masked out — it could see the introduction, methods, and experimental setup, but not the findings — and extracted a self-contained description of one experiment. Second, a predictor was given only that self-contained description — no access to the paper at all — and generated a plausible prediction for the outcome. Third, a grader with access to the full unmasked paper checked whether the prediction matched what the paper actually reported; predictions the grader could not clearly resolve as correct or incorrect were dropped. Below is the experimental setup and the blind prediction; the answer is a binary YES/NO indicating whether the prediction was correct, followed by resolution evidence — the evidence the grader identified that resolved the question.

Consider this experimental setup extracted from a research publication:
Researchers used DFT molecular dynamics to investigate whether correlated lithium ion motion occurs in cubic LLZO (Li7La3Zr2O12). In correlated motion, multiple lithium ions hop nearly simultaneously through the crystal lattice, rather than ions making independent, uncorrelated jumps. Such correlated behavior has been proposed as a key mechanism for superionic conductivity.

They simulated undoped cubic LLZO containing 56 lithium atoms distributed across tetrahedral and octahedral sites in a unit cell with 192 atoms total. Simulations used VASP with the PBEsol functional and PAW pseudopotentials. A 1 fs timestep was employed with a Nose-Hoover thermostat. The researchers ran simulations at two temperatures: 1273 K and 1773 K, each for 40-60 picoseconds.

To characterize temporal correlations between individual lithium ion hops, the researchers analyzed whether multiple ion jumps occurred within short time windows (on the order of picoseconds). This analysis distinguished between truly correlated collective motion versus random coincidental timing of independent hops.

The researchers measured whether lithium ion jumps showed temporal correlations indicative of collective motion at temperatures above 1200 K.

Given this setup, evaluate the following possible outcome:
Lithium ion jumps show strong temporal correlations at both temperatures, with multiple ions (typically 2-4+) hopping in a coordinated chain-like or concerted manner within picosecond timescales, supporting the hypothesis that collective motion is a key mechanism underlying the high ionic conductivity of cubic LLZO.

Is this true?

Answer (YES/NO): NO